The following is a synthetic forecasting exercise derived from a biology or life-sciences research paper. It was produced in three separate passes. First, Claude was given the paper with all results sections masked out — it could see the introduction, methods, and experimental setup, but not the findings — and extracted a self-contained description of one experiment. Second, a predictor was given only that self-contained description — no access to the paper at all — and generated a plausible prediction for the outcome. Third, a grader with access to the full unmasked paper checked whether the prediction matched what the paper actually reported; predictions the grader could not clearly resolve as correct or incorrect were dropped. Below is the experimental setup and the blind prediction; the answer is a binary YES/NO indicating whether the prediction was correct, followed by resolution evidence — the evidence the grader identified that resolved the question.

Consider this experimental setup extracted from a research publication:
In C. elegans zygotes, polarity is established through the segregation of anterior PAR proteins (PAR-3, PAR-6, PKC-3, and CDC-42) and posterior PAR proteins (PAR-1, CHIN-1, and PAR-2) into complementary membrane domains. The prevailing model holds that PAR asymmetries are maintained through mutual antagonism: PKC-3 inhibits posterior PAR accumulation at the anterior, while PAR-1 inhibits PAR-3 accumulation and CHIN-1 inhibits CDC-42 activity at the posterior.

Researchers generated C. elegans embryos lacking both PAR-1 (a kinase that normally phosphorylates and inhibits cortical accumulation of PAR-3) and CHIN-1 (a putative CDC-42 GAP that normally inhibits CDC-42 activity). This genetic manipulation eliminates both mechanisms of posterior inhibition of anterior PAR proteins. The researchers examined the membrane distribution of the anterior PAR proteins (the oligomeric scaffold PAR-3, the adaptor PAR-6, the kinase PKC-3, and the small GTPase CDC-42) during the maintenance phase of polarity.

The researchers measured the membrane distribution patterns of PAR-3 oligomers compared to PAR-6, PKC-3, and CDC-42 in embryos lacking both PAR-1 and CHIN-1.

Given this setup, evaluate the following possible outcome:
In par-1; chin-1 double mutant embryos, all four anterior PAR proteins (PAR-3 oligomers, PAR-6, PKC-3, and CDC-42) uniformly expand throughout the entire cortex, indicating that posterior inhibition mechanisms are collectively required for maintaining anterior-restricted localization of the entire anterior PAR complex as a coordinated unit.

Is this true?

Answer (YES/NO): NO